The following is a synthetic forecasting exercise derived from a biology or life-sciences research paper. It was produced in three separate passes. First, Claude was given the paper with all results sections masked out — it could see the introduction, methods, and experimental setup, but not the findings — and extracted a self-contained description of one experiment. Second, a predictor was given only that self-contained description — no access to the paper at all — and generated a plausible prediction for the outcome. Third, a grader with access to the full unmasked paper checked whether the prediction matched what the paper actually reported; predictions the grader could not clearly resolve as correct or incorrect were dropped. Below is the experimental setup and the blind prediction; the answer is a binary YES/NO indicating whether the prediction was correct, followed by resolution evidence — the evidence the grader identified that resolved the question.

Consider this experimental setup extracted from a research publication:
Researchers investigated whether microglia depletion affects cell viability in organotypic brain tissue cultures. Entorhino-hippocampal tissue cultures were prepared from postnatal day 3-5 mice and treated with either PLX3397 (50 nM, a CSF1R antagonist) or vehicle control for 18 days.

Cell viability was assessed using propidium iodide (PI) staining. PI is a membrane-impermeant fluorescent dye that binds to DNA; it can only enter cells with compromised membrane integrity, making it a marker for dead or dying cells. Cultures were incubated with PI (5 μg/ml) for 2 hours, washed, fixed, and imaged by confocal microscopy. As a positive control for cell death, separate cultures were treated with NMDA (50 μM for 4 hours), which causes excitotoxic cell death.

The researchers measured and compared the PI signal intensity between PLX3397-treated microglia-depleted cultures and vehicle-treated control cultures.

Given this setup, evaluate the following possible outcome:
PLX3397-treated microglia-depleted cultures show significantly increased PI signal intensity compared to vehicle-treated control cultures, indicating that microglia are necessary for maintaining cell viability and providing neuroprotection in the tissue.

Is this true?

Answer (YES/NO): NO